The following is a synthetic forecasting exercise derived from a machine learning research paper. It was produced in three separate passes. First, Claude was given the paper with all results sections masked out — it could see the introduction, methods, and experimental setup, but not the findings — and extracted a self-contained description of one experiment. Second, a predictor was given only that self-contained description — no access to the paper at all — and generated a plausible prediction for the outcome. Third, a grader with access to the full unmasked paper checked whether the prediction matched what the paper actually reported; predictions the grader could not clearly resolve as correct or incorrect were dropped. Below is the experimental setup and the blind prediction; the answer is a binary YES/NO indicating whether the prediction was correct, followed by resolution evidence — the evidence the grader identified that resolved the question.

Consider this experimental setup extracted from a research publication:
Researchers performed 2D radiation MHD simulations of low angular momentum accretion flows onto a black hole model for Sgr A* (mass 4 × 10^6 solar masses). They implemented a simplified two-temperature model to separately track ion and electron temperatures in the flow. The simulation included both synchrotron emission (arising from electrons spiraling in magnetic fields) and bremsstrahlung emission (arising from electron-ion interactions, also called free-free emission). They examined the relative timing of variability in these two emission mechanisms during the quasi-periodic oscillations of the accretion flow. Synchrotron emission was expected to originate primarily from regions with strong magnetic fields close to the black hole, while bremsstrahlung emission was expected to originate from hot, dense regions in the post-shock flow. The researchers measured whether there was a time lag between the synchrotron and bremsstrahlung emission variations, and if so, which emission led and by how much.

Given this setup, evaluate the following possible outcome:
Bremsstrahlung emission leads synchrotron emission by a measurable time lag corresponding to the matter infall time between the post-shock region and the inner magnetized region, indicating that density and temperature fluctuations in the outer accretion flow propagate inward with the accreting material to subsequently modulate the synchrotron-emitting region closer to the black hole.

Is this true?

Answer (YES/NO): NO